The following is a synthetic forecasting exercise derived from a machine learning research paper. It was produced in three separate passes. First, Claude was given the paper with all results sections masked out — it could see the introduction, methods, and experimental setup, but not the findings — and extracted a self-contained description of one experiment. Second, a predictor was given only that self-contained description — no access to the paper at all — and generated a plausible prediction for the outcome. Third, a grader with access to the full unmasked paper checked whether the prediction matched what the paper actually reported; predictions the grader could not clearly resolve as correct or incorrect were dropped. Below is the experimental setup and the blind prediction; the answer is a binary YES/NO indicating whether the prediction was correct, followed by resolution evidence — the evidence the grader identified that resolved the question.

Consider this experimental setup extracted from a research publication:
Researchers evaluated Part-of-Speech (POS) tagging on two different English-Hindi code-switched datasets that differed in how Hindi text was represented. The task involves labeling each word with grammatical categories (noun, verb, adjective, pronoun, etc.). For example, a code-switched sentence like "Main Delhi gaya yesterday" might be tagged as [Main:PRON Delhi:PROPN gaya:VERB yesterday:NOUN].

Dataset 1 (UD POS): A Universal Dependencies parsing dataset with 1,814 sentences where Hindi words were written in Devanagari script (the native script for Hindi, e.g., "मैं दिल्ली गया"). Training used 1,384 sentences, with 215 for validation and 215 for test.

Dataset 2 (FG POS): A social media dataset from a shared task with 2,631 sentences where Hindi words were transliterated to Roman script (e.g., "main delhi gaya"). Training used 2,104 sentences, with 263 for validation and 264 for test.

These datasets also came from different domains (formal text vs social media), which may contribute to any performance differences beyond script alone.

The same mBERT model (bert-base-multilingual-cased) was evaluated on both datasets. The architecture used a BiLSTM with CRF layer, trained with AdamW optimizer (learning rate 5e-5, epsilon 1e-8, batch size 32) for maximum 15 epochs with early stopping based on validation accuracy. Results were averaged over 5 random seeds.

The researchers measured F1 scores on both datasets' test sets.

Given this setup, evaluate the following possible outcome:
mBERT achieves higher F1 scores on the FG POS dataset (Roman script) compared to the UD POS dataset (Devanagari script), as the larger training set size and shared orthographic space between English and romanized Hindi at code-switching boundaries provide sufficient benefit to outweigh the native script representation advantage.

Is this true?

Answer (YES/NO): NO